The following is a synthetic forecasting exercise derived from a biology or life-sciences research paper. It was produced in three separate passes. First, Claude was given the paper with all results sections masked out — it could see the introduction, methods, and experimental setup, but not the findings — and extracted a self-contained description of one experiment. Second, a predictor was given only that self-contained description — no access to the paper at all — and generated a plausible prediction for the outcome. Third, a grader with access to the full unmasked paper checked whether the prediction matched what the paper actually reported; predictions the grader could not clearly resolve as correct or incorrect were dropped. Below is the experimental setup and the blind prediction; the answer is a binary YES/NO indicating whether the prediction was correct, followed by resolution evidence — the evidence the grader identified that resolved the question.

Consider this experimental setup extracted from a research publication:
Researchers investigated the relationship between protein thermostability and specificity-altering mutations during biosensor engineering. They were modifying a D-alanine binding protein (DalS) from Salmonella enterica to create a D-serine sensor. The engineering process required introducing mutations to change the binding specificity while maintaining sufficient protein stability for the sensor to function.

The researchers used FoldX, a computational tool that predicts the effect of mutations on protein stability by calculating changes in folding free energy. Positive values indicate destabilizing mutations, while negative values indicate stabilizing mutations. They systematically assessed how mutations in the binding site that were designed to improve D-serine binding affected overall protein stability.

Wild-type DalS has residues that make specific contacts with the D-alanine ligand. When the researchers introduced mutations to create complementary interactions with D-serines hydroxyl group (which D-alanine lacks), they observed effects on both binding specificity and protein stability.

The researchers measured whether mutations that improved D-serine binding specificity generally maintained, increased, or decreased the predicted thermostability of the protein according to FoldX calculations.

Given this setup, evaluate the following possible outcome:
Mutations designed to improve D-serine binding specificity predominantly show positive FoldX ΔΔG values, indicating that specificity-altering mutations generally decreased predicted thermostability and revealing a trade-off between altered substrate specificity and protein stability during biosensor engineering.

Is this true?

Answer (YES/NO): YES